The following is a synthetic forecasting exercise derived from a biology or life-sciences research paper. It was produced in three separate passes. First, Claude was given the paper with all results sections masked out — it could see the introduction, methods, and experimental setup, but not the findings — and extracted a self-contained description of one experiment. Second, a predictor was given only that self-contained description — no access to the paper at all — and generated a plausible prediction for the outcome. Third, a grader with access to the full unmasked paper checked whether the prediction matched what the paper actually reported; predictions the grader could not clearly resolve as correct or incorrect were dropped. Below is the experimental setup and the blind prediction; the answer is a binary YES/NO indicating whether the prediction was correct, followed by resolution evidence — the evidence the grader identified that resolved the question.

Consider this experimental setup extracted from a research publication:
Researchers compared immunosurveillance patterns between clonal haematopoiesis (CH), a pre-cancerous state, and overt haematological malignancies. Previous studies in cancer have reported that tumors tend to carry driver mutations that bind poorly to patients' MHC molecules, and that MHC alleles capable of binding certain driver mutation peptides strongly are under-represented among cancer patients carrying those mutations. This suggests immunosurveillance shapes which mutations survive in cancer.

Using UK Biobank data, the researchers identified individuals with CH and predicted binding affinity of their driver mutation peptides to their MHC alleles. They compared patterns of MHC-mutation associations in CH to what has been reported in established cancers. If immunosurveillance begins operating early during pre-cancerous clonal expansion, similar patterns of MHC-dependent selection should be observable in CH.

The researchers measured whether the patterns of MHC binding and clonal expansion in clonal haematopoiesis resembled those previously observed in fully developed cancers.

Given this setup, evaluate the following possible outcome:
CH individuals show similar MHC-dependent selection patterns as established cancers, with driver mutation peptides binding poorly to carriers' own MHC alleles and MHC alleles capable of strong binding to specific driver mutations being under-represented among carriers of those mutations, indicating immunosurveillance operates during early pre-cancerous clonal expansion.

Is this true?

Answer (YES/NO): NO